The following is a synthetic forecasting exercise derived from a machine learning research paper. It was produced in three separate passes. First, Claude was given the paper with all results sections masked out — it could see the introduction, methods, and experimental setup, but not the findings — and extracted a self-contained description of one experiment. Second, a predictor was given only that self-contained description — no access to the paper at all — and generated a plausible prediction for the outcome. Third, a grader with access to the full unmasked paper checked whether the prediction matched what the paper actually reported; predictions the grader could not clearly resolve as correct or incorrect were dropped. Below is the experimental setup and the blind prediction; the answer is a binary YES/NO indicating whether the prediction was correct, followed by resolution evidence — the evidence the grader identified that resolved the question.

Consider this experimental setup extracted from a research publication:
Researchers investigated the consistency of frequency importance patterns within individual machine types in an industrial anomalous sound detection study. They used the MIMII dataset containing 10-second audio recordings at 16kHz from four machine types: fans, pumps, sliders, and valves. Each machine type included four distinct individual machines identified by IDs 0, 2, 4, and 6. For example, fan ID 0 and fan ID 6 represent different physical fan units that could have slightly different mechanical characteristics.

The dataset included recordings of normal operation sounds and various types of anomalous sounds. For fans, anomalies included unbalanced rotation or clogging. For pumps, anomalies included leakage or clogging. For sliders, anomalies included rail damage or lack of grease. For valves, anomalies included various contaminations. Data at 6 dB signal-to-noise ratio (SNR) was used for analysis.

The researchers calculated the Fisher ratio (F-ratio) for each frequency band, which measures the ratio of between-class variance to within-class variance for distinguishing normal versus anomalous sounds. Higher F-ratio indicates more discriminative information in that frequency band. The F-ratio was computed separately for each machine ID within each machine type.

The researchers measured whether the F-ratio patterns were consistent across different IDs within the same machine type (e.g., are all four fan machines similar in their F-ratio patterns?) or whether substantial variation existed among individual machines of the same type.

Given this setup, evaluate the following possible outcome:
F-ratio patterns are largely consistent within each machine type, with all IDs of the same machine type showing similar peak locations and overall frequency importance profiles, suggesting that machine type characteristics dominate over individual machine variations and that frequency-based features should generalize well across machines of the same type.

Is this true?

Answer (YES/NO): YES